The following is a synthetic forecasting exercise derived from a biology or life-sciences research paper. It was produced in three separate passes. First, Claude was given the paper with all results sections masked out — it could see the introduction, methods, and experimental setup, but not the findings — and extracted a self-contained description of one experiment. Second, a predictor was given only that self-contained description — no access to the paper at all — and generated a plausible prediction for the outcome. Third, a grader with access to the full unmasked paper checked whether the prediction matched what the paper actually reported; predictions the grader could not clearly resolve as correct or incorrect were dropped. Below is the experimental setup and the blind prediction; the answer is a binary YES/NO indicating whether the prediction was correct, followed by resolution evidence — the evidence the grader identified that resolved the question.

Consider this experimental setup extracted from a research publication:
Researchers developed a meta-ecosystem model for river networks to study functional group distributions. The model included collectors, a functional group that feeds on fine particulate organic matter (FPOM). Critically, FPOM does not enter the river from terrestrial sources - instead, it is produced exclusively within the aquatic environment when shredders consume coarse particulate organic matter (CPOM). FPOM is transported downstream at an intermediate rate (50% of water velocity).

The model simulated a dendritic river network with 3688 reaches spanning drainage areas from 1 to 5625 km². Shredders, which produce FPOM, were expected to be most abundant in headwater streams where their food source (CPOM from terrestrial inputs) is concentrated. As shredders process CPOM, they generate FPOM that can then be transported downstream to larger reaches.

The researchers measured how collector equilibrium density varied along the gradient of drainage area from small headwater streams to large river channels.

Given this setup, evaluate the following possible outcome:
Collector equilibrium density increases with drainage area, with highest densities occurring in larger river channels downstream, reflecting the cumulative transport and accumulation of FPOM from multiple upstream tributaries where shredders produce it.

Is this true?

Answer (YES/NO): YES